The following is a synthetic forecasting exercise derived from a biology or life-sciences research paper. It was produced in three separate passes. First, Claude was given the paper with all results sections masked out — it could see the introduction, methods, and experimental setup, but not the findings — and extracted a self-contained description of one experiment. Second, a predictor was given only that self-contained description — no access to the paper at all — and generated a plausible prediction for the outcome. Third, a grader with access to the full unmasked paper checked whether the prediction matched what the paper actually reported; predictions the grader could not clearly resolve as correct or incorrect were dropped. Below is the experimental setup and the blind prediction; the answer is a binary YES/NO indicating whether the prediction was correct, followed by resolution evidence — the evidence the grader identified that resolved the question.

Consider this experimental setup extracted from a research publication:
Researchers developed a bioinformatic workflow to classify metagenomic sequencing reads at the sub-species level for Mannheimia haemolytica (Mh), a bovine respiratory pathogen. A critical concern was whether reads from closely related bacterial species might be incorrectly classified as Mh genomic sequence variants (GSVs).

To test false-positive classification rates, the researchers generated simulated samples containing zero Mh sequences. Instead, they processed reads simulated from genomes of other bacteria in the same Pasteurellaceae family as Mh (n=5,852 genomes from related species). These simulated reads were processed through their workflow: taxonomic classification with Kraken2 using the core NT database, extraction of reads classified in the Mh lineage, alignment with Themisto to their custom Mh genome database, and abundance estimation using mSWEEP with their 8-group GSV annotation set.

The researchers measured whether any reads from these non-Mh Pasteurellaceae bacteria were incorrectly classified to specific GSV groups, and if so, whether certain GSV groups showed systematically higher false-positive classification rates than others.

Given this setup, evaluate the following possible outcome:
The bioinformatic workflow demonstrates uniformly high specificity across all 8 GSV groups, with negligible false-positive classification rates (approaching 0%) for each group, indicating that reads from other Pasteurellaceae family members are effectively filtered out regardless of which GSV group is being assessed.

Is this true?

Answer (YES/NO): NO